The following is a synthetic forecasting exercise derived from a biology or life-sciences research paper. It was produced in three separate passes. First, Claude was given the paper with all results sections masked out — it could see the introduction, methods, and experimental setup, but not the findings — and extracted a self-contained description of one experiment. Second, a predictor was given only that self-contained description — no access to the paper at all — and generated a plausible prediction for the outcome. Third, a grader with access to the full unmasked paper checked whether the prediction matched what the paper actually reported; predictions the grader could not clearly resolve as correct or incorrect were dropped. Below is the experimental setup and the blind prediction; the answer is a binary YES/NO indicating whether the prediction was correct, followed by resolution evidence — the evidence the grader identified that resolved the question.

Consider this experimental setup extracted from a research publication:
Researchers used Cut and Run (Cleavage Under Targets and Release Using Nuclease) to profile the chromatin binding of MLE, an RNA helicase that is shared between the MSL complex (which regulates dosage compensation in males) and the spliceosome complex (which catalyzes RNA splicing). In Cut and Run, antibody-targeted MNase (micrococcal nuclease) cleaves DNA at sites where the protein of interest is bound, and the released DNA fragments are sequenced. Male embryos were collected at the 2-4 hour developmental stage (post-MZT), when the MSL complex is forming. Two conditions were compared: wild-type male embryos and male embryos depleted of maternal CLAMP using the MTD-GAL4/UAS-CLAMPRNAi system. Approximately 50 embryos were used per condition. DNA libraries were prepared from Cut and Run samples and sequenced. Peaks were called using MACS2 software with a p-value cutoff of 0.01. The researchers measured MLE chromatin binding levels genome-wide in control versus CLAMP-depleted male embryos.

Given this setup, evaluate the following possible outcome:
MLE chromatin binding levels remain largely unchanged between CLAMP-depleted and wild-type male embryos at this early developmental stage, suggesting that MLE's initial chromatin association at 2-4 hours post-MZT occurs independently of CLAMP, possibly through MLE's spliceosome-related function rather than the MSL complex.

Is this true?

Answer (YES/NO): NO